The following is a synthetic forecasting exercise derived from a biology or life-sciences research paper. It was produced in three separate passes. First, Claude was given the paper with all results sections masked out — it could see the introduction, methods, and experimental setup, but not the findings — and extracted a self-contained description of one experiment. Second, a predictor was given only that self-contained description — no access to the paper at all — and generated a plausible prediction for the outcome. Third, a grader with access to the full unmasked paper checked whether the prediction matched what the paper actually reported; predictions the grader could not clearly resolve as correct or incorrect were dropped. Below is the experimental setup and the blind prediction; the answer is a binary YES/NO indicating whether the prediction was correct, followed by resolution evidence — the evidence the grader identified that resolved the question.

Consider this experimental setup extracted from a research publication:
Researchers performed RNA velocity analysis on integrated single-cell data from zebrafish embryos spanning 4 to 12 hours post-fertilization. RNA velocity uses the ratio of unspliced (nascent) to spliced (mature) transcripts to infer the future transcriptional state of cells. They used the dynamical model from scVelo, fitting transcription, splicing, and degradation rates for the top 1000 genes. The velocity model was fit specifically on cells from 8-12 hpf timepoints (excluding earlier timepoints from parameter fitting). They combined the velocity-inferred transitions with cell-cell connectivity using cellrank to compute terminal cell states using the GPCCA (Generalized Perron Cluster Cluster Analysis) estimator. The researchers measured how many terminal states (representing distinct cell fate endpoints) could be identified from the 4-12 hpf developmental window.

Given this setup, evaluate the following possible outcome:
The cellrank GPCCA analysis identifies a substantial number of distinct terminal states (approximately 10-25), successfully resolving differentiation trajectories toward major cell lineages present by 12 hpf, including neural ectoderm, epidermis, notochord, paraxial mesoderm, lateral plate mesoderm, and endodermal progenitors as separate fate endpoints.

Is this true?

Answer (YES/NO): NO